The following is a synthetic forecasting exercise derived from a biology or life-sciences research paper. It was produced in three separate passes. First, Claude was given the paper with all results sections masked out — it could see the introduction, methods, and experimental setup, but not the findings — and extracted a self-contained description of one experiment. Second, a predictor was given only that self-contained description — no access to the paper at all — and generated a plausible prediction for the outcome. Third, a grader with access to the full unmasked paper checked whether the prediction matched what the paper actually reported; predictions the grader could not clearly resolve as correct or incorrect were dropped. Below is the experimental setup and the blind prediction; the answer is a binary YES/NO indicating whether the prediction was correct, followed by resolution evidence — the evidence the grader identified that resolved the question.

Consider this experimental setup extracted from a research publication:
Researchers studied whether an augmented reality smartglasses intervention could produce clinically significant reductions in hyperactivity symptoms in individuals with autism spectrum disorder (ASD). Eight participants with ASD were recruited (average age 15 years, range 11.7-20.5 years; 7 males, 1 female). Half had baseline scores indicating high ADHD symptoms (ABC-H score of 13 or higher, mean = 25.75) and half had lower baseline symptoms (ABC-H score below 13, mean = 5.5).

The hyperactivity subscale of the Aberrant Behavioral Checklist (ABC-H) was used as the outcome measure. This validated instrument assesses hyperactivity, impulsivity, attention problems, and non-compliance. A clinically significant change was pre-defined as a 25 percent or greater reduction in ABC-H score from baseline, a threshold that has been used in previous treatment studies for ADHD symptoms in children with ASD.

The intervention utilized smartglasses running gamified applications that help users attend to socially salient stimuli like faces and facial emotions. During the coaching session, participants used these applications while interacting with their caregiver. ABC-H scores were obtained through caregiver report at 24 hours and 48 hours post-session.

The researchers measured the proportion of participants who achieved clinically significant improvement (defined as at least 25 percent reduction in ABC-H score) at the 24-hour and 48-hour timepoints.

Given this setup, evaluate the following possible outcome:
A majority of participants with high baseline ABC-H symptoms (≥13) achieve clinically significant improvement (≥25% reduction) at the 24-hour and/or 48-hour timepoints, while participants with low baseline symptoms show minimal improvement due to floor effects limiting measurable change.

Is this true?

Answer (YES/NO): NO